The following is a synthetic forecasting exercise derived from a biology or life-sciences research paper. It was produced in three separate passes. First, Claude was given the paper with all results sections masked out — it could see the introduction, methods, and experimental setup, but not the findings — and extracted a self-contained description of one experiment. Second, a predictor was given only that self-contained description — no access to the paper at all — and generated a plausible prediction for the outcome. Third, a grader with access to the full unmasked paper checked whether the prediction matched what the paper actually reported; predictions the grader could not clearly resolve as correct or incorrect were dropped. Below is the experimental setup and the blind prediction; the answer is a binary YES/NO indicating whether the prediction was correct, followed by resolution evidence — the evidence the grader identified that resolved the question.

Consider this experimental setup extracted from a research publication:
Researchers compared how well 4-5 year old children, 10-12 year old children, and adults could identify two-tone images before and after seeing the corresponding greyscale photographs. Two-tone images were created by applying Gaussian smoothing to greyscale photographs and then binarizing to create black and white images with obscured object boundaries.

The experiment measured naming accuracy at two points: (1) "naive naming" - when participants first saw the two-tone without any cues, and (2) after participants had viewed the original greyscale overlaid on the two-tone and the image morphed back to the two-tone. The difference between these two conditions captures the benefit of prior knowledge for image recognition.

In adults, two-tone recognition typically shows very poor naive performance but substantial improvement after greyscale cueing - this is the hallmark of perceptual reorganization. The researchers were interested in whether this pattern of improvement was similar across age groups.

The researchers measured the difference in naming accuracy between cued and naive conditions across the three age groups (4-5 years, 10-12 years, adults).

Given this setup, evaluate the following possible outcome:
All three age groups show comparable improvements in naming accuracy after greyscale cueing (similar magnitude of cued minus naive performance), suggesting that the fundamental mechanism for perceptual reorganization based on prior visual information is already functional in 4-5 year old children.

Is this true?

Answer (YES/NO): NO